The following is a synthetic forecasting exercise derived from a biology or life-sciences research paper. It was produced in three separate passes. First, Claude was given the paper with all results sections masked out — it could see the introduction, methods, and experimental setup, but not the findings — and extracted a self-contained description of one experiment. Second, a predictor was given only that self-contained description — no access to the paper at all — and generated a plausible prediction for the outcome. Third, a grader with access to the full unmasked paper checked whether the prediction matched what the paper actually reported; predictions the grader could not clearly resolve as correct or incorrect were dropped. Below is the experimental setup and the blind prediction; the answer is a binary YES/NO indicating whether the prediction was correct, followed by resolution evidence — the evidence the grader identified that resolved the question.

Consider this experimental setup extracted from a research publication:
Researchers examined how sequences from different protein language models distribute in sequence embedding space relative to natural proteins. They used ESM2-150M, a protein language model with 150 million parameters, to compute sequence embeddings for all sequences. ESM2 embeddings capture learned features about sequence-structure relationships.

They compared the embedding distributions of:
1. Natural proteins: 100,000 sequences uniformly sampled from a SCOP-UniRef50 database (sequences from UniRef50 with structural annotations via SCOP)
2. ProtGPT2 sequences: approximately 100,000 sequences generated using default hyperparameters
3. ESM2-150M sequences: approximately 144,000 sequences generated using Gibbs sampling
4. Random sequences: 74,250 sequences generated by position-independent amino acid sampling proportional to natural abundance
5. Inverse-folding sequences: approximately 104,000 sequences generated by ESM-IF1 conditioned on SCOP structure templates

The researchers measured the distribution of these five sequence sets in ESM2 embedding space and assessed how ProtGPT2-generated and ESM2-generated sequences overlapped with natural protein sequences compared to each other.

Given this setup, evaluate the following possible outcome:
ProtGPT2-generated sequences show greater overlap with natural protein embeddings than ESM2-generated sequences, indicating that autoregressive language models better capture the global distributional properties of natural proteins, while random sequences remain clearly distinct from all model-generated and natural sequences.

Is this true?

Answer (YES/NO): NO